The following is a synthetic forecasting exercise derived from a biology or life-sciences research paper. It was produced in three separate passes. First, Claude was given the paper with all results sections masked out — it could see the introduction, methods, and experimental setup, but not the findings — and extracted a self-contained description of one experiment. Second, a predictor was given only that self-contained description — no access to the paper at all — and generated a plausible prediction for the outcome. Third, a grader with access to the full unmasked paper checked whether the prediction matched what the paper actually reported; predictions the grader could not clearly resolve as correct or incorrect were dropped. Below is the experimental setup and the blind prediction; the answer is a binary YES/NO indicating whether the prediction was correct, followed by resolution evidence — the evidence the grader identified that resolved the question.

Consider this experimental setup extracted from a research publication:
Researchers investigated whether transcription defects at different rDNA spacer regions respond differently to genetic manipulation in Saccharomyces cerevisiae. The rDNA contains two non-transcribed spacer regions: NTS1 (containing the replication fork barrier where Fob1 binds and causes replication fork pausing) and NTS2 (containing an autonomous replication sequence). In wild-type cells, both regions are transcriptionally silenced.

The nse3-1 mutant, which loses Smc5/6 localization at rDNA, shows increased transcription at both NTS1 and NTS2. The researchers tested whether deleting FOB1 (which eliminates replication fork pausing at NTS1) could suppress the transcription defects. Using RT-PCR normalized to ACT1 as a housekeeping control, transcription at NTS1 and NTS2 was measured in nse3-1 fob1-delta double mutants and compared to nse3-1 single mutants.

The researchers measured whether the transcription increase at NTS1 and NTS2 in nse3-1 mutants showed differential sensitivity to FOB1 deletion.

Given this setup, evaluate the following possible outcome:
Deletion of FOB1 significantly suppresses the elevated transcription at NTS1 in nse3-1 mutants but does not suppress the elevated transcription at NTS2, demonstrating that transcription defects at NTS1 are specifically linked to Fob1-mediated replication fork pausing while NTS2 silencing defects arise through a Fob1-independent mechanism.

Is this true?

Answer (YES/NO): NO